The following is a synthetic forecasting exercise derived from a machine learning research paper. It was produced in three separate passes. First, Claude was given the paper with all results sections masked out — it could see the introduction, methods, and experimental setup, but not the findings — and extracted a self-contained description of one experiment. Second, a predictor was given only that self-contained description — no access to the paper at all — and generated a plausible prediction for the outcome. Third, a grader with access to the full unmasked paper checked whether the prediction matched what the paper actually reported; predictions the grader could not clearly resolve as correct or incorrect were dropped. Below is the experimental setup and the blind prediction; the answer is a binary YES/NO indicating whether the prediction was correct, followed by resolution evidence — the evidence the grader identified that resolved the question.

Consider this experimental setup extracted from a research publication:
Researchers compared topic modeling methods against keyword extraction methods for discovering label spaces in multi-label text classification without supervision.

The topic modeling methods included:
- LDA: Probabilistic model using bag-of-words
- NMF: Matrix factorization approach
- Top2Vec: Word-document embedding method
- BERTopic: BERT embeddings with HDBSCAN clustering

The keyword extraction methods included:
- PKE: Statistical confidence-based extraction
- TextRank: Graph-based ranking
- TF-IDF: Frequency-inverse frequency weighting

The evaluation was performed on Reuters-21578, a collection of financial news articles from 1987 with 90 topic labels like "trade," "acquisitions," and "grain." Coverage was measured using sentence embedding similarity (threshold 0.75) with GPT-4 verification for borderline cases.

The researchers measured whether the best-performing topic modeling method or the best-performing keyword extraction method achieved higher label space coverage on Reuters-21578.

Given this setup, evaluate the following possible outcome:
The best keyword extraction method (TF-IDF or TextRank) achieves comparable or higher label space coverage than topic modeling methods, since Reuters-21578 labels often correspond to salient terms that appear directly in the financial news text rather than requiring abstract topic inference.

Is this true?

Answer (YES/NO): NO